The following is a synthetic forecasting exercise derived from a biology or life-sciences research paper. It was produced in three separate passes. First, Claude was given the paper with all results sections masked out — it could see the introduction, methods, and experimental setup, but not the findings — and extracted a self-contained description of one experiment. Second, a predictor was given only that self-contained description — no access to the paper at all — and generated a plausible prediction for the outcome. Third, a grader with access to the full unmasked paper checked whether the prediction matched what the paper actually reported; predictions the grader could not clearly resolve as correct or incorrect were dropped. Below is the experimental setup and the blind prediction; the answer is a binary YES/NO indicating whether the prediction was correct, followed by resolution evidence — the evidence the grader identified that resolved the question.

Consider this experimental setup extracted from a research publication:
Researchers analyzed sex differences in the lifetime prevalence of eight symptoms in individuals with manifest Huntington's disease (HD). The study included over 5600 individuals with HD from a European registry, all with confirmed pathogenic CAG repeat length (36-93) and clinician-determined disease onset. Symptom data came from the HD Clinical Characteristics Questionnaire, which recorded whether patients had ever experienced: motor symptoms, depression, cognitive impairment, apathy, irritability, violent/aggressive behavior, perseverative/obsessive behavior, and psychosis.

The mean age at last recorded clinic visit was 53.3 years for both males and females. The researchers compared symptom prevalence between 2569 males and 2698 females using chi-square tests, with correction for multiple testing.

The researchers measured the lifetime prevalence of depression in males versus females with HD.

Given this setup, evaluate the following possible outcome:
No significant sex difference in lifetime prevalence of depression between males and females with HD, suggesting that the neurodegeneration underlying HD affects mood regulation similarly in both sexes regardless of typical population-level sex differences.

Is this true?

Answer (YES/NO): NO